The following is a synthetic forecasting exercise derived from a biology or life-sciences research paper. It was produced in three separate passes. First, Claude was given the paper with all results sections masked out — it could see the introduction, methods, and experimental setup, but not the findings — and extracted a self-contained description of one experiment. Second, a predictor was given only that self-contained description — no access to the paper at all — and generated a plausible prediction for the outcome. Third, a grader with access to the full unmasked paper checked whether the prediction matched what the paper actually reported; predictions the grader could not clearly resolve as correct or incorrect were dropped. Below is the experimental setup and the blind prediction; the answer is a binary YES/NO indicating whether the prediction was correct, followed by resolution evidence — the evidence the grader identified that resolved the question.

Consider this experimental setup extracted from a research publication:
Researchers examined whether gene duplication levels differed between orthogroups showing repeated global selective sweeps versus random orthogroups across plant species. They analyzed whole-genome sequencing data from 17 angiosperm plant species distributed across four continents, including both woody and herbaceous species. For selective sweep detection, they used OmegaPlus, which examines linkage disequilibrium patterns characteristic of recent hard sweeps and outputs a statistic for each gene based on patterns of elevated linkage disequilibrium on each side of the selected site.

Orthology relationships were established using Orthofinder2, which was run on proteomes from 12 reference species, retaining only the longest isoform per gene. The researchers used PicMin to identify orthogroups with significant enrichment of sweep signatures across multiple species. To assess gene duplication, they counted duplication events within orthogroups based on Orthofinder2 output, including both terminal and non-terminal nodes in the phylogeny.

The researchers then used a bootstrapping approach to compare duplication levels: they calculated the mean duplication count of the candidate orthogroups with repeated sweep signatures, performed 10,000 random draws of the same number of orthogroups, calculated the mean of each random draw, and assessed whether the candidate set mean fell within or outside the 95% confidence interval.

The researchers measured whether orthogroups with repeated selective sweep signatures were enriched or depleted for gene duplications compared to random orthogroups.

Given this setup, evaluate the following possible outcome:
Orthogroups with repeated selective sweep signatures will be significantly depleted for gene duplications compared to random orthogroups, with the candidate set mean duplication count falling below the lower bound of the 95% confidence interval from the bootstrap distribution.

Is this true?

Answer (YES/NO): NO